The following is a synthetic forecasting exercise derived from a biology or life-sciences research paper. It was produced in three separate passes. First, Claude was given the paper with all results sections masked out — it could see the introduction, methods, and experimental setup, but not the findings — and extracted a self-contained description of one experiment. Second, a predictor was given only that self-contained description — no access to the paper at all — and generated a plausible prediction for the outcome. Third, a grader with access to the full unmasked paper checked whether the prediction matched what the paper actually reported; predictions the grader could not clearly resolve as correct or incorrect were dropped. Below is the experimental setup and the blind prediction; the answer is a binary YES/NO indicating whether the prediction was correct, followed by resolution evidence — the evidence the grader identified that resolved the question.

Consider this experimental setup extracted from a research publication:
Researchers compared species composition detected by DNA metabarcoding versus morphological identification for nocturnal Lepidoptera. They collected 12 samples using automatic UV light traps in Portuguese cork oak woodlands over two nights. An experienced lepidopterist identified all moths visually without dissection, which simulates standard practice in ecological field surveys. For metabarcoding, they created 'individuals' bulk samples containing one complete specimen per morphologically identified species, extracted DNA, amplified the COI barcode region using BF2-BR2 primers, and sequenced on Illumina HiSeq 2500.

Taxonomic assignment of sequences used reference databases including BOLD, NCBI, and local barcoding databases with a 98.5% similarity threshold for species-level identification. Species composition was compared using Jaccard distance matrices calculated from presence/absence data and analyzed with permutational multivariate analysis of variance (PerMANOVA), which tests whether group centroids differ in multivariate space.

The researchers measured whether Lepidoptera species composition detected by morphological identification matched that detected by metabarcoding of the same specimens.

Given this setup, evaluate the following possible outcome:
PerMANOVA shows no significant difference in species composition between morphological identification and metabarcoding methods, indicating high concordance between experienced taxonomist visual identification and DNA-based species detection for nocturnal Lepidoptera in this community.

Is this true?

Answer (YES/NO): YES